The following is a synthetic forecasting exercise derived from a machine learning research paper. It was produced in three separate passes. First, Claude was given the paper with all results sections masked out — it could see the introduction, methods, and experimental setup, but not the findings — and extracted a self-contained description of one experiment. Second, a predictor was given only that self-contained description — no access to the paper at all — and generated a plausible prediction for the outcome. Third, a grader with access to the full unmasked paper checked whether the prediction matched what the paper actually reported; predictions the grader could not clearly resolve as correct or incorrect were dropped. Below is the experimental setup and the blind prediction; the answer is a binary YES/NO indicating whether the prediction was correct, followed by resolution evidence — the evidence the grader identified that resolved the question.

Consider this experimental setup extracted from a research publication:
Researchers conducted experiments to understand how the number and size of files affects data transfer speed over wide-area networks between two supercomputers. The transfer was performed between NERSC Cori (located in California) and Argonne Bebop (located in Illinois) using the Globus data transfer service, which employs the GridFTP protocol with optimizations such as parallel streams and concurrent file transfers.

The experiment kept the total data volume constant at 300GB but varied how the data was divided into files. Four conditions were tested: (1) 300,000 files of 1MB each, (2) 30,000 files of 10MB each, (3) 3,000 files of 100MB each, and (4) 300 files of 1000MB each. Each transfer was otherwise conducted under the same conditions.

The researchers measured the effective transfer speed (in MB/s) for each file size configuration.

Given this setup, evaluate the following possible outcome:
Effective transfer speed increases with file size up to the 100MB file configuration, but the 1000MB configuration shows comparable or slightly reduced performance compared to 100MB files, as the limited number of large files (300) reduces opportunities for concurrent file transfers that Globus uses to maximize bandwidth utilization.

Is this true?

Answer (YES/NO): YES